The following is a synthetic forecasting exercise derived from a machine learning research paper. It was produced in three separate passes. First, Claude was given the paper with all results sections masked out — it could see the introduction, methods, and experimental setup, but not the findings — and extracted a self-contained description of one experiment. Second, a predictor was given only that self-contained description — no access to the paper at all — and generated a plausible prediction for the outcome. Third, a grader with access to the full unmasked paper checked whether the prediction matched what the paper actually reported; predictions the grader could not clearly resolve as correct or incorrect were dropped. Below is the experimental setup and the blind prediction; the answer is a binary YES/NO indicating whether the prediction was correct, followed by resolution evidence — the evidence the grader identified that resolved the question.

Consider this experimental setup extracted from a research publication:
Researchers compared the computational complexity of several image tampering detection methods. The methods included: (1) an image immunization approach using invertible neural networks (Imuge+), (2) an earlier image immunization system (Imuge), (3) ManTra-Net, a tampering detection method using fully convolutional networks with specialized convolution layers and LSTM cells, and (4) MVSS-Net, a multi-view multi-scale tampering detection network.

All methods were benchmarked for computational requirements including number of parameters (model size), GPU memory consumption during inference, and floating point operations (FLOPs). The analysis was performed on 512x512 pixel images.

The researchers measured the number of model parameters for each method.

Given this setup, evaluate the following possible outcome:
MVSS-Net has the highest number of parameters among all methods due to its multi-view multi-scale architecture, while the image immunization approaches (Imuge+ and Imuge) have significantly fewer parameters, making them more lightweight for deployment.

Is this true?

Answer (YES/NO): YES